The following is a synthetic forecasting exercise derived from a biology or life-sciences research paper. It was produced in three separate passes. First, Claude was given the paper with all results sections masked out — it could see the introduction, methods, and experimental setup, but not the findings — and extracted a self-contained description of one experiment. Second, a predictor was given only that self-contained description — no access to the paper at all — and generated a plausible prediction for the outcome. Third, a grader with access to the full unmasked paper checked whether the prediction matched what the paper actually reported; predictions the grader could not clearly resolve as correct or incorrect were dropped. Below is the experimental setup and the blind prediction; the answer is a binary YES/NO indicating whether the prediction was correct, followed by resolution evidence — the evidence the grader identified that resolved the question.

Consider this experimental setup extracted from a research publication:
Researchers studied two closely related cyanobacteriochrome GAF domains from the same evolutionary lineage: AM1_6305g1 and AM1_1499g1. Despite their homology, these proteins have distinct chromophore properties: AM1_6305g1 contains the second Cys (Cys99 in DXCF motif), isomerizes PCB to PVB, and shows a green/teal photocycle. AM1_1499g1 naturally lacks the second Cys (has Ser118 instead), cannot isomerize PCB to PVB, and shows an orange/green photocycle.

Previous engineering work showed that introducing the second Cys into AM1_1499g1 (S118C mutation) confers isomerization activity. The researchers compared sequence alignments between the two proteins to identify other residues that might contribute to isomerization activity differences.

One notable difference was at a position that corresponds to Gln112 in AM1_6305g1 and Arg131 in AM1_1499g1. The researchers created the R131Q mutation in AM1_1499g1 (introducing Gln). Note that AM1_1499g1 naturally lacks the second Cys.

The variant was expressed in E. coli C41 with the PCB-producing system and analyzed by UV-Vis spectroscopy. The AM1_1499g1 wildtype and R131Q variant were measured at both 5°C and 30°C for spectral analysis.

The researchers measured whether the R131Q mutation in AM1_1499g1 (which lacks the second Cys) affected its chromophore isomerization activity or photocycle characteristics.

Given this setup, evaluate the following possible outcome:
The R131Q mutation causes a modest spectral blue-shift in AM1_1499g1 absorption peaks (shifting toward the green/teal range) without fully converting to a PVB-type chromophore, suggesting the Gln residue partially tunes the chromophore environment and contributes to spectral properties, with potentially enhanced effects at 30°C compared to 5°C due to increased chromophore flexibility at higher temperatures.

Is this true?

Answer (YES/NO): NO